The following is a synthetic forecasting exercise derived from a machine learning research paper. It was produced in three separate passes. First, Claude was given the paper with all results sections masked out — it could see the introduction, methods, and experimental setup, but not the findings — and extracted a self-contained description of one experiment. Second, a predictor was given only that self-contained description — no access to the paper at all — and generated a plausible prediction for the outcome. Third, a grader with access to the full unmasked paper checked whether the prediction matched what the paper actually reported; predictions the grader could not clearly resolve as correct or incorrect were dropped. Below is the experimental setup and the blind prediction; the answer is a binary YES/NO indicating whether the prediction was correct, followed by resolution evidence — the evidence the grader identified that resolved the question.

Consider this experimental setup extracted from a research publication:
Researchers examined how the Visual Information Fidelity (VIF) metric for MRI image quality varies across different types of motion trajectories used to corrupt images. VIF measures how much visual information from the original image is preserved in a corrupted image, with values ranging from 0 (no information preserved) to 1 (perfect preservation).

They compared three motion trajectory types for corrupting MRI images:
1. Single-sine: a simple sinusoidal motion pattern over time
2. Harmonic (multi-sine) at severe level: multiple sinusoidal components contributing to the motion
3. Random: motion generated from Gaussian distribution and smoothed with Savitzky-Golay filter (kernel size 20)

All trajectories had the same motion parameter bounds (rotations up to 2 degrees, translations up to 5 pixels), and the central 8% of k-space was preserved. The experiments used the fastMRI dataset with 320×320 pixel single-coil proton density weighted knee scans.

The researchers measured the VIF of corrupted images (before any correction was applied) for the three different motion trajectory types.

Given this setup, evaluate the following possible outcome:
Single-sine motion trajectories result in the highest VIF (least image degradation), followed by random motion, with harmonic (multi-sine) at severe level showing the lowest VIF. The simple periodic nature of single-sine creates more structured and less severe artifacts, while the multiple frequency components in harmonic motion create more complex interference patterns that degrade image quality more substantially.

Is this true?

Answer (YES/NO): NO